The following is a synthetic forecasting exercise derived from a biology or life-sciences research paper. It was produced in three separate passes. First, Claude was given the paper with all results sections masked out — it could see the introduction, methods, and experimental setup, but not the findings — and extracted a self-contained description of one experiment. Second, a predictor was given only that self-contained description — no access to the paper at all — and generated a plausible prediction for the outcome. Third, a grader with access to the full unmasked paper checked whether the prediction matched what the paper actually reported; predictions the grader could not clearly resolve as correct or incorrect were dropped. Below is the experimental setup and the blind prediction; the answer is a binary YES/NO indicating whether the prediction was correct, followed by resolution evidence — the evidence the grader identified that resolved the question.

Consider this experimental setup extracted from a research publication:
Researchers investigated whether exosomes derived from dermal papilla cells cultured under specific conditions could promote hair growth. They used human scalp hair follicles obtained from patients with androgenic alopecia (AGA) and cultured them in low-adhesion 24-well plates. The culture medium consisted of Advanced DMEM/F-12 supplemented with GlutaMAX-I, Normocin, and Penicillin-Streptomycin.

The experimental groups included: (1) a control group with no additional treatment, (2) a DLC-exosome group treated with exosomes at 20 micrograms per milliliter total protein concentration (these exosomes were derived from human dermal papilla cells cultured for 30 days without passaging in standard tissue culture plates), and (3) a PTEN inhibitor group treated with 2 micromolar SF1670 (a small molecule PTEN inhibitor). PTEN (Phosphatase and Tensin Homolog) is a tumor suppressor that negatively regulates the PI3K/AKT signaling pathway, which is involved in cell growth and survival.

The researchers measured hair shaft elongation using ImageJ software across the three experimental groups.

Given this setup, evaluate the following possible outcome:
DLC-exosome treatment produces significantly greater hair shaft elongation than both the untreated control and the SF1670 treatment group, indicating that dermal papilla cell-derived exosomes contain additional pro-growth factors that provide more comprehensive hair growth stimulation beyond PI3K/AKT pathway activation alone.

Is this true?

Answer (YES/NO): NO